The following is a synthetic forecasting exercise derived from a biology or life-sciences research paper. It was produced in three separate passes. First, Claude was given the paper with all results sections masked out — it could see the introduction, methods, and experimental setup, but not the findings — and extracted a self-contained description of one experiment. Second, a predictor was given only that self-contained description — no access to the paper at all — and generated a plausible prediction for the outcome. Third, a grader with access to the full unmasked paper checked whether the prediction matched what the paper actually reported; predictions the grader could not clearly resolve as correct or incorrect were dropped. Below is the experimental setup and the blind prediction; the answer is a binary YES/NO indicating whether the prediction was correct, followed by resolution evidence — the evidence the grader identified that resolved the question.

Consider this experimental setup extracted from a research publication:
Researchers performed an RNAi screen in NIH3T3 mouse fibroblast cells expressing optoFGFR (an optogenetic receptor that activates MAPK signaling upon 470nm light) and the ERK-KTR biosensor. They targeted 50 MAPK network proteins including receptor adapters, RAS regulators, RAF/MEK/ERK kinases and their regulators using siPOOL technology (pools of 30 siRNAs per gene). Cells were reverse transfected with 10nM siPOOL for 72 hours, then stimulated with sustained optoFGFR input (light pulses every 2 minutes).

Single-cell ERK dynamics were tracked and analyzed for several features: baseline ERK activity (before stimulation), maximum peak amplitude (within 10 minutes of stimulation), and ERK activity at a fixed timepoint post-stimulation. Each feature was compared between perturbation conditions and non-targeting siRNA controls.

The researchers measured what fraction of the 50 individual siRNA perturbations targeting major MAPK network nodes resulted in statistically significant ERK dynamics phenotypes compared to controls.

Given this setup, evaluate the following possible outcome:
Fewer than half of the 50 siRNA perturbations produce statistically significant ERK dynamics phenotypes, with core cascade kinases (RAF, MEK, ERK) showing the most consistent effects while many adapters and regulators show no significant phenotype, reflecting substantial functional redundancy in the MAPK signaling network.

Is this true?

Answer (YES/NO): NO